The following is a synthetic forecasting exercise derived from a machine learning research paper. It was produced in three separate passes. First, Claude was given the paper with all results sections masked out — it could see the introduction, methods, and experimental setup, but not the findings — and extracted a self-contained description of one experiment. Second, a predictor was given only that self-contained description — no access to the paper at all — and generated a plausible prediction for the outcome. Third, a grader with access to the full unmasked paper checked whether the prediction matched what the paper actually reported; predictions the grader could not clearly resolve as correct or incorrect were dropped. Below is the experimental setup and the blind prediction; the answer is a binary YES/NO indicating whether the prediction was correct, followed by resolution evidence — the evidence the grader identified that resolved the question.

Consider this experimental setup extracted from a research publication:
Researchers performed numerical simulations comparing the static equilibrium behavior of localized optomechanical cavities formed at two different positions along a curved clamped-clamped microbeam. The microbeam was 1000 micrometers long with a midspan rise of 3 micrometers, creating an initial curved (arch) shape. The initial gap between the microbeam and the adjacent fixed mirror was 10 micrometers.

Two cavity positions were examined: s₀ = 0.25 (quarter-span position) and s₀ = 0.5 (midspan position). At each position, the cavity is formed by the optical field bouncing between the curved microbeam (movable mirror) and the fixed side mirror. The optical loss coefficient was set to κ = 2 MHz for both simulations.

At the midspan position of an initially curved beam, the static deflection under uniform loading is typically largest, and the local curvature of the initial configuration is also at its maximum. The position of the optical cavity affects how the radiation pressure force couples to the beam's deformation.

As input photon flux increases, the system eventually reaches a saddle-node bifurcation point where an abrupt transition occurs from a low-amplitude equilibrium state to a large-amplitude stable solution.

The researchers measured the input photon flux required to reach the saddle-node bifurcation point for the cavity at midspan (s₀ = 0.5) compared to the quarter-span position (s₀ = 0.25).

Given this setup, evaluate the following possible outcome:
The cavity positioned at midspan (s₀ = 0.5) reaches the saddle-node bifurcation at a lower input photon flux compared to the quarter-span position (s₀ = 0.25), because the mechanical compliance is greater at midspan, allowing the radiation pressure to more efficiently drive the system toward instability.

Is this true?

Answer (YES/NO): NO